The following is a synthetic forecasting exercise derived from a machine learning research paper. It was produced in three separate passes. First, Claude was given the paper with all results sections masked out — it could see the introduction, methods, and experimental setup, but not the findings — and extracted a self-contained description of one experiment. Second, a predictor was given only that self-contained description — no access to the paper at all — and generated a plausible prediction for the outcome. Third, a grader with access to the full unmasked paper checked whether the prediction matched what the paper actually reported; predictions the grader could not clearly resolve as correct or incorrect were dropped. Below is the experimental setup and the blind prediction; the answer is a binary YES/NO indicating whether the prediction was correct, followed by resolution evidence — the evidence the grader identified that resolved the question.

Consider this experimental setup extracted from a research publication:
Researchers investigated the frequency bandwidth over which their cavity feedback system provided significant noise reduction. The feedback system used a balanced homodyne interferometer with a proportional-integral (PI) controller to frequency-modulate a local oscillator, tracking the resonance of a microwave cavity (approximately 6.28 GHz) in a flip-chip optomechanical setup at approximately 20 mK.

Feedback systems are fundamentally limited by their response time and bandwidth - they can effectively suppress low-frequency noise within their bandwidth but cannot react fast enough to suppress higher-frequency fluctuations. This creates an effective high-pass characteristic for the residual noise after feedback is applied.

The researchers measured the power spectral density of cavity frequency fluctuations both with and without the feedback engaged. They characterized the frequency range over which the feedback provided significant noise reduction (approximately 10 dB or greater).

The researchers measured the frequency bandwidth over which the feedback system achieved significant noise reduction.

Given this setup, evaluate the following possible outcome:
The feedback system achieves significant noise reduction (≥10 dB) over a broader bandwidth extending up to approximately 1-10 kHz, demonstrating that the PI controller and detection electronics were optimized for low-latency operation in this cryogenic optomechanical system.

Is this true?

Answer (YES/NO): NO